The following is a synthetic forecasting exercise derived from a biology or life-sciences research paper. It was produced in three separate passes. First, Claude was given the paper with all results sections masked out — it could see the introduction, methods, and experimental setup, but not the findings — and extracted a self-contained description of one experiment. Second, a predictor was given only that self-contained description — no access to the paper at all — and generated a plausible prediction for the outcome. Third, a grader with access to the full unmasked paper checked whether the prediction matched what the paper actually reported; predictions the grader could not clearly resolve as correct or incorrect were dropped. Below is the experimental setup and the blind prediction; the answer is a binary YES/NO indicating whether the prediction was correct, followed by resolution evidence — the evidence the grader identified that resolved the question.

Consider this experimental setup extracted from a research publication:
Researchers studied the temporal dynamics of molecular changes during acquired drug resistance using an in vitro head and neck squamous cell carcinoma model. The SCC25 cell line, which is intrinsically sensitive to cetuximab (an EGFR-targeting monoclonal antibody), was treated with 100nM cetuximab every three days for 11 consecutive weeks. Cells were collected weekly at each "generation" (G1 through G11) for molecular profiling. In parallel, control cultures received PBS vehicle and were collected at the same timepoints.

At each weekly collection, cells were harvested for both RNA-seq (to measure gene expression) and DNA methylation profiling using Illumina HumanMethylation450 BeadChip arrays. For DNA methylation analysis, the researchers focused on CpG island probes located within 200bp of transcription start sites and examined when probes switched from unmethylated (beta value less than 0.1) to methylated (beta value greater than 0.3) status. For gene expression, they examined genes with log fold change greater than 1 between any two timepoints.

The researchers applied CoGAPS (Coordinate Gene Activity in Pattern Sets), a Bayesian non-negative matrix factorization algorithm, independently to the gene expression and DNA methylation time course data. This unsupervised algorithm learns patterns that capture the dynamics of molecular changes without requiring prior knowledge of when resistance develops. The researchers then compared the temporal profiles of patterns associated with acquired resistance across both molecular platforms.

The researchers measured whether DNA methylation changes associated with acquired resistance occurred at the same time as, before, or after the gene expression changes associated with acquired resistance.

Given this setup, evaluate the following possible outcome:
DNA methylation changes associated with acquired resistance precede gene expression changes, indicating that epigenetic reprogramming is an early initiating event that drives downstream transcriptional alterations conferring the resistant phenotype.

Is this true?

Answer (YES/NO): NO